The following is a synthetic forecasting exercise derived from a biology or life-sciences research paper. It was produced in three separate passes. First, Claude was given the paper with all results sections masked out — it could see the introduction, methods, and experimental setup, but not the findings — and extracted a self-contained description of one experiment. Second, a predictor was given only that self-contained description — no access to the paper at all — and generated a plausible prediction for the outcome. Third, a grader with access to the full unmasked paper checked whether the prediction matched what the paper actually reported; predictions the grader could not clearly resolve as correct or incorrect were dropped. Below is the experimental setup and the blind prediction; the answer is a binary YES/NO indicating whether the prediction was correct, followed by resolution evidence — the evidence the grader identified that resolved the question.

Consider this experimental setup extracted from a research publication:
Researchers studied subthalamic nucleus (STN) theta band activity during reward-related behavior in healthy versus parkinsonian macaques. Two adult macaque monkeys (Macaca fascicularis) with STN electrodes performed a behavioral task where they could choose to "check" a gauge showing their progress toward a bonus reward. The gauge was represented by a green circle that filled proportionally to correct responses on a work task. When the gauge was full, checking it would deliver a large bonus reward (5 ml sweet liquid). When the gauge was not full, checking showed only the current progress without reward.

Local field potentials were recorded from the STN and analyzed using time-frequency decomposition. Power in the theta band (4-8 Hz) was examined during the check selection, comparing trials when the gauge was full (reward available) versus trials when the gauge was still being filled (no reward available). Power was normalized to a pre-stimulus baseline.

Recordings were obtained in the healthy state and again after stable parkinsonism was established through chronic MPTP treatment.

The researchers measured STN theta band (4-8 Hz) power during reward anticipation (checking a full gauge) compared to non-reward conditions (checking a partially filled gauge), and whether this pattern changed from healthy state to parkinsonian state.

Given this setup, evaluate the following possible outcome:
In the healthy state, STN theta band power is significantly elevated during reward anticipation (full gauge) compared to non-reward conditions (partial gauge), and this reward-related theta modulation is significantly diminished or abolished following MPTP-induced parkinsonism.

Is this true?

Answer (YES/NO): NO